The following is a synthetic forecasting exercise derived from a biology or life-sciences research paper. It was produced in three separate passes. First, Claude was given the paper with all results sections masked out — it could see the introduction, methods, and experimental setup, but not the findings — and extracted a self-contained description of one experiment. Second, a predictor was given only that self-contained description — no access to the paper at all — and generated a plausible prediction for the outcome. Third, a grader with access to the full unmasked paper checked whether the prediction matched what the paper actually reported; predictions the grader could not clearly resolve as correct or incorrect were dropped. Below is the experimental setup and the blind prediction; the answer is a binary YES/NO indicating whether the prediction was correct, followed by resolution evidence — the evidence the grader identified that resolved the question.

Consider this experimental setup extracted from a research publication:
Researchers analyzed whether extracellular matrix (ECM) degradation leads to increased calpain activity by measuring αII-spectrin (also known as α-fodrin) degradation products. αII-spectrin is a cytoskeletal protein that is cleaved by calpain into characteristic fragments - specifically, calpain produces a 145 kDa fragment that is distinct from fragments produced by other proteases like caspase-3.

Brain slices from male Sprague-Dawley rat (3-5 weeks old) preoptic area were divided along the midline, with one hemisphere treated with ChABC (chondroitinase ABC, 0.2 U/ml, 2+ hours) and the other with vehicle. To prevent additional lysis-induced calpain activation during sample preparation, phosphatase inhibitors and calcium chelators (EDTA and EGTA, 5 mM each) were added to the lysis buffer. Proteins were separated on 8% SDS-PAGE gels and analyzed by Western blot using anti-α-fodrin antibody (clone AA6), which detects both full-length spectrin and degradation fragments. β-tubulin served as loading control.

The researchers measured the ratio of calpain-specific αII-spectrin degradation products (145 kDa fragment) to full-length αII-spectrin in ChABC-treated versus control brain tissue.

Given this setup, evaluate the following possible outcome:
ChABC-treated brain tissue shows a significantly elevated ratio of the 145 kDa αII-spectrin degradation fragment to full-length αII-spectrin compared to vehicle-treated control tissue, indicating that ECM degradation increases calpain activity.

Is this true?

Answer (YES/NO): YES